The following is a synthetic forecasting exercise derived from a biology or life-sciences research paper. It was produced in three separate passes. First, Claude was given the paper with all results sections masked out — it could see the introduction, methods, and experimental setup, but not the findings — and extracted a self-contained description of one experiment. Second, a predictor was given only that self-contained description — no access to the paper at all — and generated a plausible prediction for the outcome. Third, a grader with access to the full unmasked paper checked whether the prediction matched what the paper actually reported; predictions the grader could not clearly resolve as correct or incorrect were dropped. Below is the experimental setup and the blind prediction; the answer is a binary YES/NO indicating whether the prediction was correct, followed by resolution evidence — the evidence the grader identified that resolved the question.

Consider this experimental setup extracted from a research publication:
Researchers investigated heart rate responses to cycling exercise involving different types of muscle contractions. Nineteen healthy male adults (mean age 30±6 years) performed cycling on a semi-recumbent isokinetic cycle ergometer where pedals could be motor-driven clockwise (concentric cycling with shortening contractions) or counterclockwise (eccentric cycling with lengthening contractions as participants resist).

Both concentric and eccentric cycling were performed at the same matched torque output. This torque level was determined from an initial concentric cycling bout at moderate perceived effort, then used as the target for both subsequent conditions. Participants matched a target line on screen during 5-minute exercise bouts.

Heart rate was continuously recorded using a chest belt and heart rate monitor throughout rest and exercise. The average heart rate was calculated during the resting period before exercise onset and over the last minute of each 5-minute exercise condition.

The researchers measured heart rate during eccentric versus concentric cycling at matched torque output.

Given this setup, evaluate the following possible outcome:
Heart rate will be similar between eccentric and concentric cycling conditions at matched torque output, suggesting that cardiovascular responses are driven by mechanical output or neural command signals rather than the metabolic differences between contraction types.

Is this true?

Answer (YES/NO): NO